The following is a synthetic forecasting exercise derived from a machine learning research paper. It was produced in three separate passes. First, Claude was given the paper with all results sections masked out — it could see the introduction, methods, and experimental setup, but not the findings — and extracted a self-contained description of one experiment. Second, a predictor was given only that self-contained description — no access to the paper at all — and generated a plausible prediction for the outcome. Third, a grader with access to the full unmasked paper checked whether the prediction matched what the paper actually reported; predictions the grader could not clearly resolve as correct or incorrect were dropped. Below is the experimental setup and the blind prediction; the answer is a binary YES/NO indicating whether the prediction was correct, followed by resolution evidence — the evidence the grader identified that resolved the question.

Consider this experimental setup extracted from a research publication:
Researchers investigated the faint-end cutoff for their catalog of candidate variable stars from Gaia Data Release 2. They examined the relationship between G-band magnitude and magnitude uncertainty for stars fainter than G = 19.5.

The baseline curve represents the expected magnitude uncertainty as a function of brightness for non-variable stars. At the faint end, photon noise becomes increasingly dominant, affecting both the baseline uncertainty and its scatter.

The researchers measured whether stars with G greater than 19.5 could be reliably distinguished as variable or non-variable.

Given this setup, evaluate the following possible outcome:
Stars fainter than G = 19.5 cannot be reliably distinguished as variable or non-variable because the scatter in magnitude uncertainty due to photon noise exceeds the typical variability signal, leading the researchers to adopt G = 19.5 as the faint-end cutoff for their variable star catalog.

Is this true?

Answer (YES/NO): YES